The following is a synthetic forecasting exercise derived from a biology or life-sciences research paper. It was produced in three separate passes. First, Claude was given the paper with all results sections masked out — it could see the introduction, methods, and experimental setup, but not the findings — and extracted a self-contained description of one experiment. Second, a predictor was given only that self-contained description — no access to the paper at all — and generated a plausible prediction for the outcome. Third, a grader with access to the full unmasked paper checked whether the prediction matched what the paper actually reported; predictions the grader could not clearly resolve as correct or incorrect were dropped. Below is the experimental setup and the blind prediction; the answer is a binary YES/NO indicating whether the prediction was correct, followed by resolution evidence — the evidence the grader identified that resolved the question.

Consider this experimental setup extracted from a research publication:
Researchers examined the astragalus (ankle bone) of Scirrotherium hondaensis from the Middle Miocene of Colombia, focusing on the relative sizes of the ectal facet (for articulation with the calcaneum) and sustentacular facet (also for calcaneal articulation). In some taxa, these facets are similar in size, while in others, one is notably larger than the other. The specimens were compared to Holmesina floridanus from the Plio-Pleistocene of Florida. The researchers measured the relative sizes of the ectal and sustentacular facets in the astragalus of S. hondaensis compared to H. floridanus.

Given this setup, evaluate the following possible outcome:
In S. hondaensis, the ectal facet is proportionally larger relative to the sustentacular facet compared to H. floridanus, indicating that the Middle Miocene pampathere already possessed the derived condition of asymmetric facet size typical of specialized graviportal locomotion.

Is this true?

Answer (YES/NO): NO